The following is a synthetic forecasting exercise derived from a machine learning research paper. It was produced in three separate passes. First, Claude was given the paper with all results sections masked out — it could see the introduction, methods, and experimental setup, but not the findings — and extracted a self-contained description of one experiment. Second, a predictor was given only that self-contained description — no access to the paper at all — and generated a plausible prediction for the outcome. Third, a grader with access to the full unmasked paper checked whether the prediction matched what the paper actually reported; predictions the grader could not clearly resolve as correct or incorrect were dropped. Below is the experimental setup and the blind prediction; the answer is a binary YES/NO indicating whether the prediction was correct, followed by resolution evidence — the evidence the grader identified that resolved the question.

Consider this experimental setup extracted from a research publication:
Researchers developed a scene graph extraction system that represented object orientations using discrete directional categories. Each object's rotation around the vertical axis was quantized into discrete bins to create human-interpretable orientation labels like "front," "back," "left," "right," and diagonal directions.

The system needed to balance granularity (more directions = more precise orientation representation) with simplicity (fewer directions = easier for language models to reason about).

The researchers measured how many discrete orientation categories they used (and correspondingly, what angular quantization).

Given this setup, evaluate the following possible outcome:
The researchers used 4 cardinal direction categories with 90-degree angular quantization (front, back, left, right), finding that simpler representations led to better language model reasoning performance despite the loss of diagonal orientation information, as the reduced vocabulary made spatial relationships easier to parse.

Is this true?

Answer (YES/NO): NO